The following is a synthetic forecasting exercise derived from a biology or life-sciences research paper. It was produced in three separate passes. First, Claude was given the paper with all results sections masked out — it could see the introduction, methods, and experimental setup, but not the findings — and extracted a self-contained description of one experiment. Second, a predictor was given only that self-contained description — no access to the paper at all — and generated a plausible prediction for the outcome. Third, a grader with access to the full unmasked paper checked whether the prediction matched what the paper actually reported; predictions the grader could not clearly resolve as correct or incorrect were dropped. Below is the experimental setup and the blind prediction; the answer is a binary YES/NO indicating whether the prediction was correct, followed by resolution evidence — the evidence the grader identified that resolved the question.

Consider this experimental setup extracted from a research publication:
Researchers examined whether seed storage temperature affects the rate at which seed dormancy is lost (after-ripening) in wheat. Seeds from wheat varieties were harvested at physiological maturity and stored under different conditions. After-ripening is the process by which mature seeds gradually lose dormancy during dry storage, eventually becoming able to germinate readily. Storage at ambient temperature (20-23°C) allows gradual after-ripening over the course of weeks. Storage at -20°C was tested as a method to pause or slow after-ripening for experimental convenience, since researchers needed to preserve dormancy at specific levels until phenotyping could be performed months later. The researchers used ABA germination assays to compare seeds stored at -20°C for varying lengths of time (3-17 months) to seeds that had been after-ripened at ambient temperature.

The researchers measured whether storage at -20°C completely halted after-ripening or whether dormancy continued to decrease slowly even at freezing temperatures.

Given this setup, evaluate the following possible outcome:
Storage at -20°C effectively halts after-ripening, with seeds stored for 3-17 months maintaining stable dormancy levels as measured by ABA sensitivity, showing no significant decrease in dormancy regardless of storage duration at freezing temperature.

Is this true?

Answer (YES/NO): NO